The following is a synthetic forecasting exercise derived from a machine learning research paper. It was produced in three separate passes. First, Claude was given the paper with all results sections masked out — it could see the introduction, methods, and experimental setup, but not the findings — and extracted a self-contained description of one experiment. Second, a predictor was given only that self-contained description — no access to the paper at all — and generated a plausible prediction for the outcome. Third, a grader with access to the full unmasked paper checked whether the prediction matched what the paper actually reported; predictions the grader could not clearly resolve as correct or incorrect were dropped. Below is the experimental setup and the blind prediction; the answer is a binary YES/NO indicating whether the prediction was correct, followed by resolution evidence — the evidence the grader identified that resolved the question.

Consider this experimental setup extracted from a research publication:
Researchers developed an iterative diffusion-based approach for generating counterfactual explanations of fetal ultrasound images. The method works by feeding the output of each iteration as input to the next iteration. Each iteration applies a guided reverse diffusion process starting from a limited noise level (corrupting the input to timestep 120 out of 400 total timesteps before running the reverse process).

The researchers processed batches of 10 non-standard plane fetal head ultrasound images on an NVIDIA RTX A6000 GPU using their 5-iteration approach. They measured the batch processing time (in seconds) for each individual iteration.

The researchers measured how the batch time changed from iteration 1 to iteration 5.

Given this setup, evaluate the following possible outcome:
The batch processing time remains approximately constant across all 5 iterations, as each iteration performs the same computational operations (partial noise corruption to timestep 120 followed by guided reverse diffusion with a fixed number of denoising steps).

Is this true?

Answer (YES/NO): NO